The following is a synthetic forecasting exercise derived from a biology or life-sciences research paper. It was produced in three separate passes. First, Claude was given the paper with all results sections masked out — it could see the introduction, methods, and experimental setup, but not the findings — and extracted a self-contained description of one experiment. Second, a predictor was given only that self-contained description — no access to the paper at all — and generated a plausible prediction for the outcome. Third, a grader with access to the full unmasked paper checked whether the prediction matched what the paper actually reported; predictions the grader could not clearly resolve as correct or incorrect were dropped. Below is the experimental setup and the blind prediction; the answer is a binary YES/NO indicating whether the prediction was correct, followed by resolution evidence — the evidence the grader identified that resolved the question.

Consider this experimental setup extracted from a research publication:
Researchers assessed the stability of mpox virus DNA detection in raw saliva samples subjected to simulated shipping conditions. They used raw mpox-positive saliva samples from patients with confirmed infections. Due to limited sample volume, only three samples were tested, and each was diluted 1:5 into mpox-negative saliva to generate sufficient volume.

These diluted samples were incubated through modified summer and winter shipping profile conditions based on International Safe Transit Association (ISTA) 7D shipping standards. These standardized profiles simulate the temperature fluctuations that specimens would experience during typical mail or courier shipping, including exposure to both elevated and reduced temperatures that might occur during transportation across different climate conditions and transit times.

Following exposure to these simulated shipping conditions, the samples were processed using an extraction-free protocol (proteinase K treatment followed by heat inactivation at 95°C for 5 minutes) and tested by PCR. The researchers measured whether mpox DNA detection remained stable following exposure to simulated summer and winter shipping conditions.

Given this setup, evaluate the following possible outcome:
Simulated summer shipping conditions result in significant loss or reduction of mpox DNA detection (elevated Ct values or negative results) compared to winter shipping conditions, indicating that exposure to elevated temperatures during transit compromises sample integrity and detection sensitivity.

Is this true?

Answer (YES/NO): NO